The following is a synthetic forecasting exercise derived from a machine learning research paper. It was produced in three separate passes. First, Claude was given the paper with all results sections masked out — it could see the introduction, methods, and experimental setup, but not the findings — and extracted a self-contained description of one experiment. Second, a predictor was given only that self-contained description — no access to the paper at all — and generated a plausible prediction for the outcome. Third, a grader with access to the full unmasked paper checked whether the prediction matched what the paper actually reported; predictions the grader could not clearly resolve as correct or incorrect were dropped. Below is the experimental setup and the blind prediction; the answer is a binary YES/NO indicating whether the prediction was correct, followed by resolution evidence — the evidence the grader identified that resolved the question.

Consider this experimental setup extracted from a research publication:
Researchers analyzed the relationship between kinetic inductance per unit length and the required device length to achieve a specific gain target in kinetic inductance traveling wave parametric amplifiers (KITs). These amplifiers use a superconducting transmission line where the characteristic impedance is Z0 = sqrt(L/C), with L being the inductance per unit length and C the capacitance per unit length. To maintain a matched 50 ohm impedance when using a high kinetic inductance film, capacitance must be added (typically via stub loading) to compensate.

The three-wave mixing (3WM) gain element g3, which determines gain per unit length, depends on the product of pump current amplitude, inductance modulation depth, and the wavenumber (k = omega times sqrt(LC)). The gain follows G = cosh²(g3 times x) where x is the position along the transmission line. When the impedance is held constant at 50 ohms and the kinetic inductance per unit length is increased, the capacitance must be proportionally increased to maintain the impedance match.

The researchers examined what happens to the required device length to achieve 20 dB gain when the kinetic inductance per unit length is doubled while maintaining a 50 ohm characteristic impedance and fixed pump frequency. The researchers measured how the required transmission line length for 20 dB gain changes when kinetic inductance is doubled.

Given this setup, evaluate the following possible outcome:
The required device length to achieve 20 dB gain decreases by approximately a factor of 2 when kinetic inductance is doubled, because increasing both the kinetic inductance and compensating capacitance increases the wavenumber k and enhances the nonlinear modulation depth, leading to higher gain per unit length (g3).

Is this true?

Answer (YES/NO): YES